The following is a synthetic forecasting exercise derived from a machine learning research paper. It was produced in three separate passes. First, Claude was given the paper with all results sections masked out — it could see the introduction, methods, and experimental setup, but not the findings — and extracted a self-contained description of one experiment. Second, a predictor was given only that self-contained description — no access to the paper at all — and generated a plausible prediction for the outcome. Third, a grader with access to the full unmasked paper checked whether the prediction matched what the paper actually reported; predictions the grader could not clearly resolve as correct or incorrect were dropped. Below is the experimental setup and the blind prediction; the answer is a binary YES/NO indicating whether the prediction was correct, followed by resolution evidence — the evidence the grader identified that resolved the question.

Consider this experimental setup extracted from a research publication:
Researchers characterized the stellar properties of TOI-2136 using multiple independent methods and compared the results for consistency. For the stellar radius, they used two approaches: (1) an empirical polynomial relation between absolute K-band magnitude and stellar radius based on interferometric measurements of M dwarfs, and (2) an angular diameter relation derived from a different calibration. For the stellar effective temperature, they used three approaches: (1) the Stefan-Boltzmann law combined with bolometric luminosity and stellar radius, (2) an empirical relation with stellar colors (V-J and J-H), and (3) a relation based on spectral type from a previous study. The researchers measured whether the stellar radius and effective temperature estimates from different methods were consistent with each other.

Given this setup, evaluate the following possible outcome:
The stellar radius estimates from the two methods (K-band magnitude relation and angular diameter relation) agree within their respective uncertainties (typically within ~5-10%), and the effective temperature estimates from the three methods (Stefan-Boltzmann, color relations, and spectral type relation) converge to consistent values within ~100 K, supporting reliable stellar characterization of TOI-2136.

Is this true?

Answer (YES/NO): YES